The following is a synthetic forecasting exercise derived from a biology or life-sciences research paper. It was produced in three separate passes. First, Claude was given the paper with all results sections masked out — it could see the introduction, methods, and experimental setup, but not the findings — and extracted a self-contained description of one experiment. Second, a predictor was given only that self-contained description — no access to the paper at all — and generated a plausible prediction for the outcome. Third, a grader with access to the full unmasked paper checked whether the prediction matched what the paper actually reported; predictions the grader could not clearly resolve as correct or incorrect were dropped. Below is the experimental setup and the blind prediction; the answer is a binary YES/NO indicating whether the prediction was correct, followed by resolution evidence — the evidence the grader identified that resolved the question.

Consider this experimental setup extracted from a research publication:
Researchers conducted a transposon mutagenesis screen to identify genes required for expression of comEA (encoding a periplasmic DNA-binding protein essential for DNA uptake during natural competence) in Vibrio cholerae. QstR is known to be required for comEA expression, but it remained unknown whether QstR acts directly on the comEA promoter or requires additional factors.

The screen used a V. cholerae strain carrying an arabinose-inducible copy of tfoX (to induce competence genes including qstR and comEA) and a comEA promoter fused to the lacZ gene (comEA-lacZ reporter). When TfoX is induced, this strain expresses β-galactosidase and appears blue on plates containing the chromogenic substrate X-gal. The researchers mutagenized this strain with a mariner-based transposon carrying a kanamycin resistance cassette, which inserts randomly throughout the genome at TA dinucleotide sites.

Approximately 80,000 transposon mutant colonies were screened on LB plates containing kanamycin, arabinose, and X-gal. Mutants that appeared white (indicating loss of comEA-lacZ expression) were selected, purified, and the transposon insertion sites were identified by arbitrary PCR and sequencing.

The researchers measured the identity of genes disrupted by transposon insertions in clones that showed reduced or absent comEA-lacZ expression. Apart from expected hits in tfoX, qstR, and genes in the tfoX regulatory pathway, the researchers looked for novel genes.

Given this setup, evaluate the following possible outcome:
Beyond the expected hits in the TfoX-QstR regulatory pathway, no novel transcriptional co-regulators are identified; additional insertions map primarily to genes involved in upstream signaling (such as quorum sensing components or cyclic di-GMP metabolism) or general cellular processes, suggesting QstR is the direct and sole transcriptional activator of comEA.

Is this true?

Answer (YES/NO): NO